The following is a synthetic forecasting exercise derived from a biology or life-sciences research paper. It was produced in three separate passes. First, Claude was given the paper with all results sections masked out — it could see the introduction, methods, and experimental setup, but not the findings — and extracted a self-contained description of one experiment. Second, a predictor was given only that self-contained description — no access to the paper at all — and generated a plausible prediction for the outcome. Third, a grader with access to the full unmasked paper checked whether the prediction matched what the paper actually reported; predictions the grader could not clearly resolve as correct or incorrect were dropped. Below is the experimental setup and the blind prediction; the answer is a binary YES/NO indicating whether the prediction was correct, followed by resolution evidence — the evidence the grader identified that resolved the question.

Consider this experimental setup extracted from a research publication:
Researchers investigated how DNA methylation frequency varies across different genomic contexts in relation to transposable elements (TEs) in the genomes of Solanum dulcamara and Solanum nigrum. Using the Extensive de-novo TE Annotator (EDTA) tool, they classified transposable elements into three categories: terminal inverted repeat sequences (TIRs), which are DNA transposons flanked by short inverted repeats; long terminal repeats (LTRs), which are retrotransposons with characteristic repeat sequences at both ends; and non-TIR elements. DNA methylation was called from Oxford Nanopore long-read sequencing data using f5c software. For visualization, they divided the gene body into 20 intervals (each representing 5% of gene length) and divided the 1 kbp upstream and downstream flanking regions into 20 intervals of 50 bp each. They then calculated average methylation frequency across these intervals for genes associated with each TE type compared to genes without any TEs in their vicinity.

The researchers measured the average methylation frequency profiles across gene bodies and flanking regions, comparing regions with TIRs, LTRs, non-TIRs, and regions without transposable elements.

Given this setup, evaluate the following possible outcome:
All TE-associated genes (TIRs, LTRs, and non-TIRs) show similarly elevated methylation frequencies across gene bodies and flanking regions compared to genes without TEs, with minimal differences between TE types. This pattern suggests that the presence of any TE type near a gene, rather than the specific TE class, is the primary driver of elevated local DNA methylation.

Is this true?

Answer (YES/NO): NO